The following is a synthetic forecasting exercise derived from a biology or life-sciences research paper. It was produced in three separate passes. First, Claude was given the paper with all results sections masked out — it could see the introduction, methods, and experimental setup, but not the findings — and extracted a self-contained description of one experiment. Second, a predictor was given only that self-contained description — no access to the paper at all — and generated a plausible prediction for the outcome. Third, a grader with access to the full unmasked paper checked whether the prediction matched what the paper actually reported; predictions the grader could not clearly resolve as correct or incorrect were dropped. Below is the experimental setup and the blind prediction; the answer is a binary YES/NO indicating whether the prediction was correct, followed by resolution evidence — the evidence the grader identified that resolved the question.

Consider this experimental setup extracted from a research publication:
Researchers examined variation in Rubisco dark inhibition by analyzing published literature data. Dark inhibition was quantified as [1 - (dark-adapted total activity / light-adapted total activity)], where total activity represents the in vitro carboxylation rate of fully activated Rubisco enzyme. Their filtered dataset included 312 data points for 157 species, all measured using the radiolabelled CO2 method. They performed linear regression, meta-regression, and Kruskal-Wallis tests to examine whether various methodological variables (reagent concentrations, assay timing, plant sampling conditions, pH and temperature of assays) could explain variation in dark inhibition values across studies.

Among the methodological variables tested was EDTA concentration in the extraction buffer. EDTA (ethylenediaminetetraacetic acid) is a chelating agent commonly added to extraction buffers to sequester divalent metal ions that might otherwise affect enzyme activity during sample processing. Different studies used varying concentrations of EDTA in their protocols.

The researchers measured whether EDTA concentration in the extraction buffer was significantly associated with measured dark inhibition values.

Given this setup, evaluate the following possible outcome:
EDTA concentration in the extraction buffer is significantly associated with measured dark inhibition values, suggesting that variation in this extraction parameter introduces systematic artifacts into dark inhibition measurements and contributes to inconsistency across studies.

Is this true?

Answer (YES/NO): YES